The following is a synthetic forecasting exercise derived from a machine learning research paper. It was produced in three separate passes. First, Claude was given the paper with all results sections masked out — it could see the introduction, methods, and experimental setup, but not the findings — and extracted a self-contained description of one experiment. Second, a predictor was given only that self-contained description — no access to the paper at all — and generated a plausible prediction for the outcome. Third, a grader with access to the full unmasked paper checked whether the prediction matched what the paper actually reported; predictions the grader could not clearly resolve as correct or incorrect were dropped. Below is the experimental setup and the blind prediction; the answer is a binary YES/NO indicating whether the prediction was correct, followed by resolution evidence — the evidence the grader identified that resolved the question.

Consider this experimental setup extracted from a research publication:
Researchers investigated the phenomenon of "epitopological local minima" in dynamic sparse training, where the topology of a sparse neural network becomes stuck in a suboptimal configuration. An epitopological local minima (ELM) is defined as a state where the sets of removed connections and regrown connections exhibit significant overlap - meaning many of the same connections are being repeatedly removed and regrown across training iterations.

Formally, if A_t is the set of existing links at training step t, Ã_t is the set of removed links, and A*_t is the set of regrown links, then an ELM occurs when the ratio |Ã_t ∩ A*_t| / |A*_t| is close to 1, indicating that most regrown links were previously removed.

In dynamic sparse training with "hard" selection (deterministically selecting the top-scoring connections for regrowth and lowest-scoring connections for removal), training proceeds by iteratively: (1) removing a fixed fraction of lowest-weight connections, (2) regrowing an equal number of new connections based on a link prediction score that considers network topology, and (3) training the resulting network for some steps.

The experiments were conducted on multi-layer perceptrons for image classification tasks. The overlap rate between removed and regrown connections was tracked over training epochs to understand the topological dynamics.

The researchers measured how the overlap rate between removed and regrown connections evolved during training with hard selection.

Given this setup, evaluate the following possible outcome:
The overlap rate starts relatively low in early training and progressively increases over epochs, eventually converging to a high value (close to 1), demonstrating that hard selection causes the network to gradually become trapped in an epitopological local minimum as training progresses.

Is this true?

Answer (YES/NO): NO